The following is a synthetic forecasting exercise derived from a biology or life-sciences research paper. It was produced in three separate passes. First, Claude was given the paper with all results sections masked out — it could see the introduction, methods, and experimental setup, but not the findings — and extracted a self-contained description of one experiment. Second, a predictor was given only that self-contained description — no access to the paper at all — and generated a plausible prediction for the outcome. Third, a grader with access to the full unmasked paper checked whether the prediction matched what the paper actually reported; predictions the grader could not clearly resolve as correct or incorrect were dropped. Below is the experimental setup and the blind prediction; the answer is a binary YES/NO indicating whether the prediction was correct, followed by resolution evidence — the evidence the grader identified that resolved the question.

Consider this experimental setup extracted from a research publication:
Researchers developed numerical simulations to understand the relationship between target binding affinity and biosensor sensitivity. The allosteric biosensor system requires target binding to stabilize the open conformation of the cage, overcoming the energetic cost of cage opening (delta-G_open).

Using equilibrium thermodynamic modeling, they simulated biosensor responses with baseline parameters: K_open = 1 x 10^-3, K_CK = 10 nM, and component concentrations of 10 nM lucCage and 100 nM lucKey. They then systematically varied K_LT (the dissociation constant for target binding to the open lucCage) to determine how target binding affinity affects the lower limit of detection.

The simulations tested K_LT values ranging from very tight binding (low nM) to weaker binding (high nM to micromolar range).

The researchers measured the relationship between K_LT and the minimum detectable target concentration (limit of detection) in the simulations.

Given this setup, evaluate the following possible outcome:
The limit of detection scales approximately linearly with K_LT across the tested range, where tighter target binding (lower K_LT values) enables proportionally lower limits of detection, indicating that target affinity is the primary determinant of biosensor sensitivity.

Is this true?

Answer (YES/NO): YES